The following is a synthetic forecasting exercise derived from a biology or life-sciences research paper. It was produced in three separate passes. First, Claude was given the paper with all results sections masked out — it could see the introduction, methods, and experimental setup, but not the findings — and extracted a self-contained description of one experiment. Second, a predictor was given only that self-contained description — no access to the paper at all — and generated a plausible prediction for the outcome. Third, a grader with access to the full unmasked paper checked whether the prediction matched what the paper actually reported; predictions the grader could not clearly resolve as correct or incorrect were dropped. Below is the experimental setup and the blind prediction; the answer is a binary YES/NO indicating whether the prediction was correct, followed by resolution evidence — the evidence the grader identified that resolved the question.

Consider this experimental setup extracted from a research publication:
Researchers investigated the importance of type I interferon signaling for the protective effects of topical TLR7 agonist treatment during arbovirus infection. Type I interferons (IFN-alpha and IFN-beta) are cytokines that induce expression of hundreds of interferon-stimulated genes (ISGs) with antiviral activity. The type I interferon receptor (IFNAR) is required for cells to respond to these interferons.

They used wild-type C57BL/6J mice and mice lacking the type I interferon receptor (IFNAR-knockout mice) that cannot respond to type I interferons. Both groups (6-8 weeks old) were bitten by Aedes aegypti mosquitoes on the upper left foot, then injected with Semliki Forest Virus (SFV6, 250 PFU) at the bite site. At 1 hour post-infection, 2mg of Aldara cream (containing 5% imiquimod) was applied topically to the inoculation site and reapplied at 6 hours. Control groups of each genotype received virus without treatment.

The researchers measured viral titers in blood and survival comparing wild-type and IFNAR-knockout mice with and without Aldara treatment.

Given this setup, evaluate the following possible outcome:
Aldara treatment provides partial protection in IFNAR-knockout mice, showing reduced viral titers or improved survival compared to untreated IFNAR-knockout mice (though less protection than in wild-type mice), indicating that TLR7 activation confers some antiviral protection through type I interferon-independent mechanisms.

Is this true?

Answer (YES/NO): NO